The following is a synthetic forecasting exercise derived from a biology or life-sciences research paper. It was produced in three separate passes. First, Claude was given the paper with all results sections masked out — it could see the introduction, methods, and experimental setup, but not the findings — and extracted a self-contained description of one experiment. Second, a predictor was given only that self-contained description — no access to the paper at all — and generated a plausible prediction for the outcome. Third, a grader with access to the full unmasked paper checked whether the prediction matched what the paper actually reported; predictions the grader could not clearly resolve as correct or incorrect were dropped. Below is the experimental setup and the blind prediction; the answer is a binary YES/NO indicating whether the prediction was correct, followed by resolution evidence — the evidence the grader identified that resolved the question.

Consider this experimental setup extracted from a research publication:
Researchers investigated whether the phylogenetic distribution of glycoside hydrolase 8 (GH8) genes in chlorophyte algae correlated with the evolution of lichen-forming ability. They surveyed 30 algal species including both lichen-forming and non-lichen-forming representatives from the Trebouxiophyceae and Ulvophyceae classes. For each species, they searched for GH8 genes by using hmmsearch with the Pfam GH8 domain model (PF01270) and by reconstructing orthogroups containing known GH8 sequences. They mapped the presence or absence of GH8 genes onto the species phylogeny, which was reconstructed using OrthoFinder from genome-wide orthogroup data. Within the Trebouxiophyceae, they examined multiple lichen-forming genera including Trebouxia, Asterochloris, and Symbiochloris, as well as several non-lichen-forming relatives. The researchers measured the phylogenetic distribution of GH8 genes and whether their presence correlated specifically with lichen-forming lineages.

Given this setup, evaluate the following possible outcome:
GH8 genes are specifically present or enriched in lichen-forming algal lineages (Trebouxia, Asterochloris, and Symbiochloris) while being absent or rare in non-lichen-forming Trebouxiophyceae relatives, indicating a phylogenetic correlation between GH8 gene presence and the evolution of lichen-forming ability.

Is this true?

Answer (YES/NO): NO